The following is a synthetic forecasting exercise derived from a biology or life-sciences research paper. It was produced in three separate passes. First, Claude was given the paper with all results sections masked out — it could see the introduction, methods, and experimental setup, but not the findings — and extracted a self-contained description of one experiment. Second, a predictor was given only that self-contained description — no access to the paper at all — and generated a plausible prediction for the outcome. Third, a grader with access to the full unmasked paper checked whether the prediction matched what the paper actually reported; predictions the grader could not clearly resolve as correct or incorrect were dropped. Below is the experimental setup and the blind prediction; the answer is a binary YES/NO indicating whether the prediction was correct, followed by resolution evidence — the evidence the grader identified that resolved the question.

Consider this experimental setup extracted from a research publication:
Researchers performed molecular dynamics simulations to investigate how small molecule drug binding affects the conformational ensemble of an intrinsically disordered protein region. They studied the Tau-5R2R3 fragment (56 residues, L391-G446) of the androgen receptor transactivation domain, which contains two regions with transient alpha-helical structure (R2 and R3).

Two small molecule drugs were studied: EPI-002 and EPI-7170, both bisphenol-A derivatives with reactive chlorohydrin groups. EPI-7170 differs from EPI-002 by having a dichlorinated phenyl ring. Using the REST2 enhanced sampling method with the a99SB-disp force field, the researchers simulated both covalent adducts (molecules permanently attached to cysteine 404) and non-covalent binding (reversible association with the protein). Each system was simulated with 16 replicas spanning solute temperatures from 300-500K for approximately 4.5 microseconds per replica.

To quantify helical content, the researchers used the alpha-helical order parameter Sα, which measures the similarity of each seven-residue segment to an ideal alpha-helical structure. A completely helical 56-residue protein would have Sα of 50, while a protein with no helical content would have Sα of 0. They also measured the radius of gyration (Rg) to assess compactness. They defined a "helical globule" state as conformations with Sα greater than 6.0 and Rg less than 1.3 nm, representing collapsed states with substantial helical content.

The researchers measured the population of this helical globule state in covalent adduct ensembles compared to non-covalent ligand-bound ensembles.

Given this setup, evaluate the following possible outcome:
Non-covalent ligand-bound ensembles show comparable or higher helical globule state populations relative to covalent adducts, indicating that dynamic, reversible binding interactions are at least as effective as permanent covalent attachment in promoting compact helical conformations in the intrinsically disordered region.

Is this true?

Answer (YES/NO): NO